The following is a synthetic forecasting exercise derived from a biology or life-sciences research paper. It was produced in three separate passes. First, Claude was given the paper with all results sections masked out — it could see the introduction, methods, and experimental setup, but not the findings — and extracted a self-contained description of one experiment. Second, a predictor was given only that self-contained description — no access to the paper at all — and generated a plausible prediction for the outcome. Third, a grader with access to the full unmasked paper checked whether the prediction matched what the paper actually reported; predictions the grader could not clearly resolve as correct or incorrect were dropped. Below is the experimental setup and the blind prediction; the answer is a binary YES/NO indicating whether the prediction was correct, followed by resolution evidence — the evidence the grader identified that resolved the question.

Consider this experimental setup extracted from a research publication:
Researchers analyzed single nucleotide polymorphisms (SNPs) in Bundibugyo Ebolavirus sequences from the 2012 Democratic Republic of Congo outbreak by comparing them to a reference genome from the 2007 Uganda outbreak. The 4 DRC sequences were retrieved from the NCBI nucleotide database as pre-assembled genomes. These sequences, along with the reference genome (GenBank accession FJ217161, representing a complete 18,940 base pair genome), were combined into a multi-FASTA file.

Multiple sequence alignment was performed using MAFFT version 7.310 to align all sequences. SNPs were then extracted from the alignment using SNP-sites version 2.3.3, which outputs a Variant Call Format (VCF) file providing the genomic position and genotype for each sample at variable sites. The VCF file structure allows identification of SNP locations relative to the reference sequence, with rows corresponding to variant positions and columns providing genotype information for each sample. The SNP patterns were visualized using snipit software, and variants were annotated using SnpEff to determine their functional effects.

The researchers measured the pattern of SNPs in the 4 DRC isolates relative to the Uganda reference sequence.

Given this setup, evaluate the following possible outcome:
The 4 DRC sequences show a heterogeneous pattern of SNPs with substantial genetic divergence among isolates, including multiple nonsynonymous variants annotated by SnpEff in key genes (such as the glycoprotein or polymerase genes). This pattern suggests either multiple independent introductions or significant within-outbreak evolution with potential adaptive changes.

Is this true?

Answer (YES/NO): NO